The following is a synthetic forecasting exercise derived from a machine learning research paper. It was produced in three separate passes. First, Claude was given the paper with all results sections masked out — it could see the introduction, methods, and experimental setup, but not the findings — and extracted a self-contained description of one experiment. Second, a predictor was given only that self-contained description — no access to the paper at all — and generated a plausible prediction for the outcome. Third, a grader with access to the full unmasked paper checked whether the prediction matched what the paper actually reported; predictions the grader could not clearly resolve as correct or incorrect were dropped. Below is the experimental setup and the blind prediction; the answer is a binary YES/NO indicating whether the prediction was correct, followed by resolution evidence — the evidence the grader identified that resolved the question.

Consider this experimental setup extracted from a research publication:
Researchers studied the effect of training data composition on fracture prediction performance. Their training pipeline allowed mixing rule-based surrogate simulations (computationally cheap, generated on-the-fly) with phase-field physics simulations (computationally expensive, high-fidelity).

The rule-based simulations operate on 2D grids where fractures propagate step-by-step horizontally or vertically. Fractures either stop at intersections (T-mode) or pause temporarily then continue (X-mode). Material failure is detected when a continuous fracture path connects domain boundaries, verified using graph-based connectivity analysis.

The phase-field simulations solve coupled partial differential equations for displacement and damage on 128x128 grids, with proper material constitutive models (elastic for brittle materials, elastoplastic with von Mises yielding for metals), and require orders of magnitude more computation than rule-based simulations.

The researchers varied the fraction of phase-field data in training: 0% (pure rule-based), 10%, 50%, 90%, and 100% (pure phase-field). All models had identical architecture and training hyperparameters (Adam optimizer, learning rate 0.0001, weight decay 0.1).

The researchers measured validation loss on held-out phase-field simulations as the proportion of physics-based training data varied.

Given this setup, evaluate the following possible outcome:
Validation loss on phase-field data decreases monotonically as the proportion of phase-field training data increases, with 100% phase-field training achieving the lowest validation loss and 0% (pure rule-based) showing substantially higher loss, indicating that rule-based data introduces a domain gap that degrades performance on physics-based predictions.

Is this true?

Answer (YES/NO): NO